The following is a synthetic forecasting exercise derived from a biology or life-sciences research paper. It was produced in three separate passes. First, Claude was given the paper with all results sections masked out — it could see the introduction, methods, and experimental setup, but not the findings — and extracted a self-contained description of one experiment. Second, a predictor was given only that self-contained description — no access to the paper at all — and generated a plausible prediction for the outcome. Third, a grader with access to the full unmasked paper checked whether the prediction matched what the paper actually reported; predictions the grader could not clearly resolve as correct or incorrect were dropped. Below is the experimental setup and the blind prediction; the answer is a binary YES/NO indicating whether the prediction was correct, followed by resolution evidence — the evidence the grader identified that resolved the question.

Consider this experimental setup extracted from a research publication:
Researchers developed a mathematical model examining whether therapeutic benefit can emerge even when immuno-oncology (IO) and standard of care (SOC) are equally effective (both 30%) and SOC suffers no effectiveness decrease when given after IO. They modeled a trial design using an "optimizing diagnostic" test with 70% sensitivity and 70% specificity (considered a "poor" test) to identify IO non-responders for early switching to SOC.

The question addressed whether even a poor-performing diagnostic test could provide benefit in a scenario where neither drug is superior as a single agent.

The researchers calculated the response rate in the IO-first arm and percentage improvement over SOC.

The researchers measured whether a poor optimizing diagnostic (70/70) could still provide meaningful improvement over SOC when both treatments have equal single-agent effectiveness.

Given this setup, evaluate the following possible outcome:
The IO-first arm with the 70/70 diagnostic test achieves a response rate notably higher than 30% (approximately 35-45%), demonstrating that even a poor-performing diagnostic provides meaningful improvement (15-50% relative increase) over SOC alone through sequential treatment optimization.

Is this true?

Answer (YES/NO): YES